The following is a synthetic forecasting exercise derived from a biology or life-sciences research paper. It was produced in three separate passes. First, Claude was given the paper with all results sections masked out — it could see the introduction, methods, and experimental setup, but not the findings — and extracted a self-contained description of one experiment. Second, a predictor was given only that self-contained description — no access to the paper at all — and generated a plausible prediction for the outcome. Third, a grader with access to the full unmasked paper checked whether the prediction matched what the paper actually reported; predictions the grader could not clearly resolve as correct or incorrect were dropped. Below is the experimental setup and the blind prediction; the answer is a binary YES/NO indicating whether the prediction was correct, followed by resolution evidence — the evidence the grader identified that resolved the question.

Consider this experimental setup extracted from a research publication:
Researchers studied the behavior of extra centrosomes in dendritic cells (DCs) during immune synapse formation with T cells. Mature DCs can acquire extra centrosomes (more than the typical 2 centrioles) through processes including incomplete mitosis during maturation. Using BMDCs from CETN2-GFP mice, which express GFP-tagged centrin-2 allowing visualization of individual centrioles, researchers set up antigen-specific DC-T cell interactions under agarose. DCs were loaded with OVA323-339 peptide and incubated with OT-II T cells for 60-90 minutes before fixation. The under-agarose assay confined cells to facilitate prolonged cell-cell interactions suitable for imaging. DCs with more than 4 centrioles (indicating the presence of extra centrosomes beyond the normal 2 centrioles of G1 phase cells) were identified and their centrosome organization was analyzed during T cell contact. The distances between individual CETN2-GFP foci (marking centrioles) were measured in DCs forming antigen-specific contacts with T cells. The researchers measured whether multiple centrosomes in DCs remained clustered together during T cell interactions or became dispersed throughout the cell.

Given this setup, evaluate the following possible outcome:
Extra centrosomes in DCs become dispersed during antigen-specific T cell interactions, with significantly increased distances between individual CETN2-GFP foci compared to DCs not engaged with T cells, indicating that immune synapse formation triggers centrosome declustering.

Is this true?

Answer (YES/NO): NO